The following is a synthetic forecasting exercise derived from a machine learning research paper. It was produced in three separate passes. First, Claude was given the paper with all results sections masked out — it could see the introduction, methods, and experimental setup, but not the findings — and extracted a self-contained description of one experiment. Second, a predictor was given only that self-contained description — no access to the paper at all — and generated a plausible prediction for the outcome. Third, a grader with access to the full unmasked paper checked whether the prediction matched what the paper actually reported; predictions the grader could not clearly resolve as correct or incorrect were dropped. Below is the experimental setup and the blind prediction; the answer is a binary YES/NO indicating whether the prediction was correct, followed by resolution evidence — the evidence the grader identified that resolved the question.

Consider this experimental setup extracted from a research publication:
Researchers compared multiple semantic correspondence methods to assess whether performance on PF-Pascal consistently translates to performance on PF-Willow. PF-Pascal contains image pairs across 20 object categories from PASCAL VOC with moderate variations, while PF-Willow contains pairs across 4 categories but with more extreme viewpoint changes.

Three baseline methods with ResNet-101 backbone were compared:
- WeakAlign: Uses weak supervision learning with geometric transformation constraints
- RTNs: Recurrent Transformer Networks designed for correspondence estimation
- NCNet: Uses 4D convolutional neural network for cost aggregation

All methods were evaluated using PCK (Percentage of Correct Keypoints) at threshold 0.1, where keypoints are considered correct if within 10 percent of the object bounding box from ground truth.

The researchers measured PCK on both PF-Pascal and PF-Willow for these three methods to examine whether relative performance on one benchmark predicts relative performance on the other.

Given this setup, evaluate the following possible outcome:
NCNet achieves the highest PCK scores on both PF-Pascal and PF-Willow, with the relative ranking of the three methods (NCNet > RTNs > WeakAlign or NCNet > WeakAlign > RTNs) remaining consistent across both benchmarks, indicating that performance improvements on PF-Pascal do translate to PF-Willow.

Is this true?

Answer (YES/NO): NO